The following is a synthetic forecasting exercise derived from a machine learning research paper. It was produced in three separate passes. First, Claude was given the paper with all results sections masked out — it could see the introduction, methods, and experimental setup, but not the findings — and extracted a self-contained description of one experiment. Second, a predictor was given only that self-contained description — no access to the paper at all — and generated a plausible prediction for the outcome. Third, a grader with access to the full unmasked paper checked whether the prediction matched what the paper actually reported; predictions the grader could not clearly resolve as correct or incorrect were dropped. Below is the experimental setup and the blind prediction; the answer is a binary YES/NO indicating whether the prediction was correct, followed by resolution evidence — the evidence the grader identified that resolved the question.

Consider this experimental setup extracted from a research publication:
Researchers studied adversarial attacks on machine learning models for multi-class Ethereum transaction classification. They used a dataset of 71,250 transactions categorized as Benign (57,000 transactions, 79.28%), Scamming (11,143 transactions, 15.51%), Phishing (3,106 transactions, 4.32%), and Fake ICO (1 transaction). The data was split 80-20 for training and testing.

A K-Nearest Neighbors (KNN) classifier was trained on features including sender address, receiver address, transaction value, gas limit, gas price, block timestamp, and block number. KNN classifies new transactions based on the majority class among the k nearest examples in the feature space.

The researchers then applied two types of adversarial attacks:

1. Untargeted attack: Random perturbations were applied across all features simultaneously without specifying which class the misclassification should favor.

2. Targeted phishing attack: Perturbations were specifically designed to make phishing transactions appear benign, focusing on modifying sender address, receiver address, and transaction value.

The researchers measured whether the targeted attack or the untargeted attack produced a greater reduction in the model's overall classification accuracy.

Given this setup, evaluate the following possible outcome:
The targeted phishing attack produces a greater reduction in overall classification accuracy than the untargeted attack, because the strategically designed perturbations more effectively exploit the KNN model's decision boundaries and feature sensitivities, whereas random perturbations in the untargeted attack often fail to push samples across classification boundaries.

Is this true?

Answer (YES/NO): YES